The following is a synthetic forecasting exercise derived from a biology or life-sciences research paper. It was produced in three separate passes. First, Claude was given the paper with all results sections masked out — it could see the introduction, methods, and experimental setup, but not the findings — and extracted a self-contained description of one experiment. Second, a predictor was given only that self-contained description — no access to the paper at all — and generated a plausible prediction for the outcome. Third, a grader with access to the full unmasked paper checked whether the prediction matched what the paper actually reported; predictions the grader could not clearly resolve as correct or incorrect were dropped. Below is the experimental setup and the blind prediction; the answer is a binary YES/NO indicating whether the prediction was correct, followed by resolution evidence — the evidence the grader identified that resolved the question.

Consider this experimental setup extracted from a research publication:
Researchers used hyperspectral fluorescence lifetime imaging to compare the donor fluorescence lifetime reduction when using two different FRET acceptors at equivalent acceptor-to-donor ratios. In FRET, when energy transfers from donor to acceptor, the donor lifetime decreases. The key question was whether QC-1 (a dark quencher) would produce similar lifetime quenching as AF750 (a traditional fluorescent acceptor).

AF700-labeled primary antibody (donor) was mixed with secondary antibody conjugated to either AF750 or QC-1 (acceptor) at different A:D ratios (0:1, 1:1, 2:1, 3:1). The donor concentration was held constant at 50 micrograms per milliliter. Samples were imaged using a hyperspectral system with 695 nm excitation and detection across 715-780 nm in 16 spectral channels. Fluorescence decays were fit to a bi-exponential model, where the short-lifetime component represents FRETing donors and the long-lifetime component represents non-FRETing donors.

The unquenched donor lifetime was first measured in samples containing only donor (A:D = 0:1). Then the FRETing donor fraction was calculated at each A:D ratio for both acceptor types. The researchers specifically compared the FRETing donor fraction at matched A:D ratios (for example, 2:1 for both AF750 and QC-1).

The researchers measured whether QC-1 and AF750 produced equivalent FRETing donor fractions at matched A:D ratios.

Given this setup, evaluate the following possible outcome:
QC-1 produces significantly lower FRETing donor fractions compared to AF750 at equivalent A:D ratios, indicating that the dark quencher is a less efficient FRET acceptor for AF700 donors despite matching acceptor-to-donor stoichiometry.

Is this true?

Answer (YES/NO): NO